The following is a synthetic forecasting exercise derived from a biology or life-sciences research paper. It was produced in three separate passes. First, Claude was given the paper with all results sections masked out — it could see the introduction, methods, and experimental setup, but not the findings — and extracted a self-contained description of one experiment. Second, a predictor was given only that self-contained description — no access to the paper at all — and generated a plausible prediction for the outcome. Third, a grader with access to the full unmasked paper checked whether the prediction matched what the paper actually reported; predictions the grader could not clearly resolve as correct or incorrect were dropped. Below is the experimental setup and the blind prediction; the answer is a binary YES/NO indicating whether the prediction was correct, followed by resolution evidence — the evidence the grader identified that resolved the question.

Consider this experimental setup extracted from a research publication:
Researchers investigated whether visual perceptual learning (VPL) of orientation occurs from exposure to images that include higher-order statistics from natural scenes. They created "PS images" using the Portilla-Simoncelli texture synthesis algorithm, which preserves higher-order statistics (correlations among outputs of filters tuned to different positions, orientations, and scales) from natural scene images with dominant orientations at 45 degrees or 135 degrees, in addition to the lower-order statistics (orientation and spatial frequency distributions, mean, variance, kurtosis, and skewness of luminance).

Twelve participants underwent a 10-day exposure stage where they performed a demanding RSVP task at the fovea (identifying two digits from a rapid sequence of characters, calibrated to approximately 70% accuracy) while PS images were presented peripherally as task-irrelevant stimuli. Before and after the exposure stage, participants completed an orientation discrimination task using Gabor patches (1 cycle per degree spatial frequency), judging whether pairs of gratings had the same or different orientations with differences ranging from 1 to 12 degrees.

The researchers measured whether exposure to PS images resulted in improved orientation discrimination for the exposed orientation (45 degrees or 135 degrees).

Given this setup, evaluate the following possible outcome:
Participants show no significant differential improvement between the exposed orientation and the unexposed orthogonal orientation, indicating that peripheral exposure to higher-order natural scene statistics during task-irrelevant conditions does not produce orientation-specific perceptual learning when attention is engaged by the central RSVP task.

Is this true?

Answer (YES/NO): NO